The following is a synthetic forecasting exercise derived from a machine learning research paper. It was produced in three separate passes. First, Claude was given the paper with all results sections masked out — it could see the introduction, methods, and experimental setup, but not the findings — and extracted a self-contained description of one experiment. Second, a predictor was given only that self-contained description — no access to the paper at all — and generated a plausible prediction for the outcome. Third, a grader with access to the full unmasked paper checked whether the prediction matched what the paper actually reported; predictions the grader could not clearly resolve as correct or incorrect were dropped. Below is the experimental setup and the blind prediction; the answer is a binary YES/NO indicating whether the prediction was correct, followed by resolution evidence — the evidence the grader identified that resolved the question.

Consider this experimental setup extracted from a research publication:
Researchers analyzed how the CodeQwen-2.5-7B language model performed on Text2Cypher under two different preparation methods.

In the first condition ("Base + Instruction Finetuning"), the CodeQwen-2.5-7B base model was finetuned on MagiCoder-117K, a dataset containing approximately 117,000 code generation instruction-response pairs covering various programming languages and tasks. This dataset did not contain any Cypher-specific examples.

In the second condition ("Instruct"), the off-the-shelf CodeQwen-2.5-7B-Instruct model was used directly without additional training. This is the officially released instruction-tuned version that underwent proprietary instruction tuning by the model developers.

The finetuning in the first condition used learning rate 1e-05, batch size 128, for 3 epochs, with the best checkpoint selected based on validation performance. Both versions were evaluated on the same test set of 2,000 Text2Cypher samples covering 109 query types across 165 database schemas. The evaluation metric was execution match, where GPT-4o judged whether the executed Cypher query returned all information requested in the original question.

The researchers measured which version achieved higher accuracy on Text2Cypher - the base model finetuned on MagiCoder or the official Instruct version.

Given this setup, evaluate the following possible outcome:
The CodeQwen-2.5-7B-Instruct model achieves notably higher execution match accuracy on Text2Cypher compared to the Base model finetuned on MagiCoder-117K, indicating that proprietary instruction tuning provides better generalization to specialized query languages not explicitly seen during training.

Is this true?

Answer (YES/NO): NO